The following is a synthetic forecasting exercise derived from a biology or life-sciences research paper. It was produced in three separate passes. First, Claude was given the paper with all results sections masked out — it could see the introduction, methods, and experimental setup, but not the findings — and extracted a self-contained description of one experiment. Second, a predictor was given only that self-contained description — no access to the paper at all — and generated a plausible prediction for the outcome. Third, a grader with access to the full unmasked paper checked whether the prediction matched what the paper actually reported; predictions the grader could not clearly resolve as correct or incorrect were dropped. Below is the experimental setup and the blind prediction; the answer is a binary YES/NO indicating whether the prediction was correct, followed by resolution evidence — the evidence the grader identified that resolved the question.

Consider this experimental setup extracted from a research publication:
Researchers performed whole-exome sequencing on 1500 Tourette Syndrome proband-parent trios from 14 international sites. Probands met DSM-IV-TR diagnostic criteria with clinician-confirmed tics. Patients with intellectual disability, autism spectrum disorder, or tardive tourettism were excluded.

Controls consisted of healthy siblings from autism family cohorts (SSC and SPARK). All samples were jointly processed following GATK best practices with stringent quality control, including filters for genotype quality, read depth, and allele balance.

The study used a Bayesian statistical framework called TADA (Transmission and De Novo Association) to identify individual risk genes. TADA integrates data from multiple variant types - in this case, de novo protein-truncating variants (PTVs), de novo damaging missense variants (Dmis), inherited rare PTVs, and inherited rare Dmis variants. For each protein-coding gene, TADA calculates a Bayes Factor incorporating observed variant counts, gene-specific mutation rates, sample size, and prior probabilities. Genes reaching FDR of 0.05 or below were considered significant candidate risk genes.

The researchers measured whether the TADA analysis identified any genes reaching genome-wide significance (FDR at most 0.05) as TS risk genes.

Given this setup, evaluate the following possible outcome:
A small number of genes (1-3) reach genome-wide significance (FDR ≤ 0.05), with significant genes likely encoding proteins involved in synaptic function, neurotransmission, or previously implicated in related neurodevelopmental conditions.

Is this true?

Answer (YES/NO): YES